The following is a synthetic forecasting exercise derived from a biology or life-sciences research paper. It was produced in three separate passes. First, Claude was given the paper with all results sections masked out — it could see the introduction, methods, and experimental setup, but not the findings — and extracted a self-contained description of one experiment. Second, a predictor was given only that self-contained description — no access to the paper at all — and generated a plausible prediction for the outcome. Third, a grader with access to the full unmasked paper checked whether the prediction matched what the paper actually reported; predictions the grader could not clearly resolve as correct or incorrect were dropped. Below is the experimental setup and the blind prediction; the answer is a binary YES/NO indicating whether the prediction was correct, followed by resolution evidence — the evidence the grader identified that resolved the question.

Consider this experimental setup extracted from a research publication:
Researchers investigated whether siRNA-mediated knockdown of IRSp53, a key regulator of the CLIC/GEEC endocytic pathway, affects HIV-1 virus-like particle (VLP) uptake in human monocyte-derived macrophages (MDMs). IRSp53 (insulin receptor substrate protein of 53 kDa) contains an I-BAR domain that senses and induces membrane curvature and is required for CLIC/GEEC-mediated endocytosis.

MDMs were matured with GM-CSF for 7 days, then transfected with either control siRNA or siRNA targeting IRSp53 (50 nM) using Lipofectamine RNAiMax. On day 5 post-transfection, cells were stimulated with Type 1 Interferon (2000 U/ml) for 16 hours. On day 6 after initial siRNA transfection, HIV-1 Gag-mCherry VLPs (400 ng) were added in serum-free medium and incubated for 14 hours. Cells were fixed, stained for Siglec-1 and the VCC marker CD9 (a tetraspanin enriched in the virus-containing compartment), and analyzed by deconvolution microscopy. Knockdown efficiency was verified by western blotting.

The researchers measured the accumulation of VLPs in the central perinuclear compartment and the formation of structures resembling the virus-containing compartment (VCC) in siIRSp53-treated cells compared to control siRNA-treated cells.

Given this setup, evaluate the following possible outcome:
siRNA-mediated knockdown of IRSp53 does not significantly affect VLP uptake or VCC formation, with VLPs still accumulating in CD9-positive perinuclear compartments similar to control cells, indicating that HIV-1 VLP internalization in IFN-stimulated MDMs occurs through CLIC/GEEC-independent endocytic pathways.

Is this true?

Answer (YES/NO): NO